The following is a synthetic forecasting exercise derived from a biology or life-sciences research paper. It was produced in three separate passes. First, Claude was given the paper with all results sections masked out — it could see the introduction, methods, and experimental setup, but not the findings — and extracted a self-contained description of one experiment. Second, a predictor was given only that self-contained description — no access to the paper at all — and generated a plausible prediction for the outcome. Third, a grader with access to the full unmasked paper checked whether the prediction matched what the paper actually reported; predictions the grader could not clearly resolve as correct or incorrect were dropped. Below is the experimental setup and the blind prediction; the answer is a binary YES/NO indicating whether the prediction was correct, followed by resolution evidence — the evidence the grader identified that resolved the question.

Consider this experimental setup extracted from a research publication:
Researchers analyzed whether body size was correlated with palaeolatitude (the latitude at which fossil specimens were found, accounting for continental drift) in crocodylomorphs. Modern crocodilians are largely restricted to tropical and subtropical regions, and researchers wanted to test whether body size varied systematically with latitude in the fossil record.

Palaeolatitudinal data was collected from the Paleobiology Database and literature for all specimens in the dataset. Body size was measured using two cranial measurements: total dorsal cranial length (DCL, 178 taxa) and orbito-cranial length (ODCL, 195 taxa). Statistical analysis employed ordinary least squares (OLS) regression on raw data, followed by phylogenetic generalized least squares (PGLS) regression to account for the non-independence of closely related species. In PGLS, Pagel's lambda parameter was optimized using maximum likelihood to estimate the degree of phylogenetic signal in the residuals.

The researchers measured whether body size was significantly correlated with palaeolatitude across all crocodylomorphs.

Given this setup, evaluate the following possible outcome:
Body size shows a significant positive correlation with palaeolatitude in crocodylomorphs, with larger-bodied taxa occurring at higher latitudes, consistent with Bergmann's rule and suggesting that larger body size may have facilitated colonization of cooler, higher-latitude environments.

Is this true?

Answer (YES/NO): NO